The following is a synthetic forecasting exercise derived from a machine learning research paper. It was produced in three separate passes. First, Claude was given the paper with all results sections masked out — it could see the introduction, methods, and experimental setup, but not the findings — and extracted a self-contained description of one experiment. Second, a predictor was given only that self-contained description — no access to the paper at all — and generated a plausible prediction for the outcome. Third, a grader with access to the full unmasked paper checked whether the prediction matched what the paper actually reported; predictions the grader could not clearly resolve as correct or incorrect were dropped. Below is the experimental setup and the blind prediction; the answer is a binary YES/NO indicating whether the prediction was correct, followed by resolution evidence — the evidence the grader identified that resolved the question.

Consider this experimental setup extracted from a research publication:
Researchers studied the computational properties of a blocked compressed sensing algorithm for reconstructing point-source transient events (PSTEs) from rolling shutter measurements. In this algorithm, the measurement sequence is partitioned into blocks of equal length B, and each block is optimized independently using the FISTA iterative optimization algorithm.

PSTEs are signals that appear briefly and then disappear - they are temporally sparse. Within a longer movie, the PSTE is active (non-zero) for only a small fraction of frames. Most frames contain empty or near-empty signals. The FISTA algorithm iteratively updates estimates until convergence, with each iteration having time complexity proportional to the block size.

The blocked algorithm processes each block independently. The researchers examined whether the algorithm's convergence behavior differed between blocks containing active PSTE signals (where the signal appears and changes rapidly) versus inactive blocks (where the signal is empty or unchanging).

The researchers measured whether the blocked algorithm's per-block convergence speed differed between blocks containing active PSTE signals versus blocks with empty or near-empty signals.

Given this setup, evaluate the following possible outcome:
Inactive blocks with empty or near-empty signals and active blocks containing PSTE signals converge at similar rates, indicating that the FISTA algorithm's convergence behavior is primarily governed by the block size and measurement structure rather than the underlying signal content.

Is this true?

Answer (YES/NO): NO